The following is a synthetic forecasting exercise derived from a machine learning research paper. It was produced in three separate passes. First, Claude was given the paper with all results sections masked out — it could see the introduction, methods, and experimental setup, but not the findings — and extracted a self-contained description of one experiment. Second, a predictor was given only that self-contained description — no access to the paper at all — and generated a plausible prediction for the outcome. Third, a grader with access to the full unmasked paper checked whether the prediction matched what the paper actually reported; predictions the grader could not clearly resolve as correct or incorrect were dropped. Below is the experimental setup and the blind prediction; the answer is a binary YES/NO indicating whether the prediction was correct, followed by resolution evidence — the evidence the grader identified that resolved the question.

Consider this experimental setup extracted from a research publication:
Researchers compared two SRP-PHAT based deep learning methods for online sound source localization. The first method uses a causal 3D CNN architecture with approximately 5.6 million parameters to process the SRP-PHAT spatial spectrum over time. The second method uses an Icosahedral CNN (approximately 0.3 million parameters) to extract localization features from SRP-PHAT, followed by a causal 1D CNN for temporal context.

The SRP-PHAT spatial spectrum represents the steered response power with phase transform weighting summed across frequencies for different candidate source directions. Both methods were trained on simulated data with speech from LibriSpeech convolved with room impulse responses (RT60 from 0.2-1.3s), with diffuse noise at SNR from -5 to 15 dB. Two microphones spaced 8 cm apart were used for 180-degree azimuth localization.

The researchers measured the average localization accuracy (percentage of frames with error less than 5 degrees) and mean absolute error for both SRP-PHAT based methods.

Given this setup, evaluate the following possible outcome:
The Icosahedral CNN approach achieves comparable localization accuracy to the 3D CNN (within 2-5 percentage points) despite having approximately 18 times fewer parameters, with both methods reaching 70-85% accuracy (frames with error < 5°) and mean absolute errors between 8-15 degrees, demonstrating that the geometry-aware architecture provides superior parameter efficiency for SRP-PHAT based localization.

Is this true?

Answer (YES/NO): NO